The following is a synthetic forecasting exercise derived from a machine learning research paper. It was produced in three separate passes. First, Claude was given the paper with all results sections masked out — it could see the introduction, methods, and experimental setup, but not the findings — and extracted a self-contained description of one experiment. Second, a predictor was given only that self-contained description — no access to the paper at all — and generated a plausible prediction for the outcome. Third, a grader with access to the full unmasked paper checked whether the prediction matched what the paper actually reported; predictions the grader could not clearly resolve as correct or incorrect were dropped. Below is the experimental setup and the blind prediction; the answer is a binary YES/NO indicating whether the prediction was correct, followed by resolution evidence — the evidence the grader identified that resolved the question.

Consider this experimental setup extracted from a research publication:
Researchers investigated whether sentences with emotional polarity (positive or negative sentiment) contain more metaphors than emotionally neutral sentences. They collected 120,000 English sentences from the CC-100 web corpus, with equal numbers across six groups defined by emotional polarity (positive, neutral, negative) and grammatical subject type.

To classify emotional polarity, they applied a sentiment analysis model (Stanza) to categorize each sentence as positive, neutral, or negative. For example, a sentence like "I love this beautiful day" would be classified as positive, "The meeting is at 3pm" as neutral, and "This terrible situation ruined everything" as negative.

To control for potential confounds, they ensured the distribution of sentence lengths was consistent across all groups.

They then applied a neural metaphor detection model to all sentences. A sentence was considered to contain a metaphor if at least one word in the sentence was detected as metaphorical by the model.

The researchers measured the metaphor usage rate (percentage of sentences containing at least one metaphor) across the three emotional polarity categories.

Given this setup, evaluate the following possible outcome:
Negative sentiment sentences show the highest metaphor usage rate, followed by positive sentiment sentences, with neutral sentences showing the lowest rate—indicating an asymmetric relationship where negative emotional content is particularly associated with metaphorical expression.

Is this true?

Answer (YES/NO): NO